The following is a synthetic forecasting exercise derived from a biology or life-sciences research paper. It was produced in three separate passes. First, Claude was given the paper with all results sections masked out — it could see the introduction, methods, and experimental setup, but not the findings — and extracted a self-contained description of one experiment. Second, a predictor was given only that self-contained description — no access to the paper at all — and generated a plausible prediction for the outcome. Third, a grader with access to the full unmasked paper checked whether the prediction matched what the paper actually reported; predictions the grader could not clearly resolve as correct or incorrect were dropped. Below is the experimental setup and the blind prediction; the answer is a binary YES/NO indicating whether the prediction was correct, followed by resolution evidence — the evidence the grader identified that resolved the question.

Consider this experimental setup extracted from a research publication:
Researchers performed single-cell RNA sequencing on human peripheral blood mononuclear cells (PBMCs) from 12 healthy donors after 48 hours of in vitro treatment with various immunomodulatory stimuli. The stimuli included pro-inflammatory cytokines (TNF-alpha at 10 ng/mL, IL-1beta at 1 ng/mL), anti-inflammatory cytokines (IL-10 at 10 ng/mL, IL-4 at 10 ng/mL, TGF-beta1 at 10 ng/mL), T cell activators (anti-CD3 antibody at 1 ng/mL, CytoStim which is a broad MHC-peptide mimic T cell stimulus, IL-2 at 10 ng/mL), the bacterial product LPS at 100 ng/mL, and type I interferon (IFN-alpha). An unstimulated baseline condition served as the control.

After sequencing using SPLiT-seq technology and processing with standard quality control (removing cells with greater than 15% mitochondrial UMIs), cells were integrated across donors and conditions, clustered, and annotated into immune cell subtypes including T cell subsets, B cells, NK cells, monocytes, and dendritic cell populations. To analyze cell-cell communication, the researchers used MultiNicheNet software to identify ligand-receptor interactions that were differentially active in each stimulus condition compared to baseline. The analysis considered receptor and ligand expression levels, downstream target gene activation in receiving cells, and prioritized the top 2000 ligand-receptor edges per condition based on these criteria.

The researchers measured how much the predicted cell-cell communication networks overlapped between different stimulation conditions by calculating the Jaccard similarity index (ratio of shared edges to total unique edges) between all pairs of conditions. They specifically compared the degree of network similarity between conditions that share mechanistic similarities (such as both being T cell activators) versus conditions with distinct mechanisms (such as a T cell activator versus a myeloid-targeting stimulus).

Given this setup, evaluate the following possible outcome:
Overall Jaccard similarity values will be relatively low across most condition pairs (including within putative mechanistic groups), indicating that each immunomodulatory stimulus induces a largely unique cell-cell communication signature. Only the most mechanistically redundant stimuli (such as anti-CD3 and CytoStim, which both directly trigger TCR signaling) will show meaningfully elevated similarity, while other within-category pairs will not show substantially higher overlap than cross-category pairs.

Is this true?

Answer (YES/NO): NO